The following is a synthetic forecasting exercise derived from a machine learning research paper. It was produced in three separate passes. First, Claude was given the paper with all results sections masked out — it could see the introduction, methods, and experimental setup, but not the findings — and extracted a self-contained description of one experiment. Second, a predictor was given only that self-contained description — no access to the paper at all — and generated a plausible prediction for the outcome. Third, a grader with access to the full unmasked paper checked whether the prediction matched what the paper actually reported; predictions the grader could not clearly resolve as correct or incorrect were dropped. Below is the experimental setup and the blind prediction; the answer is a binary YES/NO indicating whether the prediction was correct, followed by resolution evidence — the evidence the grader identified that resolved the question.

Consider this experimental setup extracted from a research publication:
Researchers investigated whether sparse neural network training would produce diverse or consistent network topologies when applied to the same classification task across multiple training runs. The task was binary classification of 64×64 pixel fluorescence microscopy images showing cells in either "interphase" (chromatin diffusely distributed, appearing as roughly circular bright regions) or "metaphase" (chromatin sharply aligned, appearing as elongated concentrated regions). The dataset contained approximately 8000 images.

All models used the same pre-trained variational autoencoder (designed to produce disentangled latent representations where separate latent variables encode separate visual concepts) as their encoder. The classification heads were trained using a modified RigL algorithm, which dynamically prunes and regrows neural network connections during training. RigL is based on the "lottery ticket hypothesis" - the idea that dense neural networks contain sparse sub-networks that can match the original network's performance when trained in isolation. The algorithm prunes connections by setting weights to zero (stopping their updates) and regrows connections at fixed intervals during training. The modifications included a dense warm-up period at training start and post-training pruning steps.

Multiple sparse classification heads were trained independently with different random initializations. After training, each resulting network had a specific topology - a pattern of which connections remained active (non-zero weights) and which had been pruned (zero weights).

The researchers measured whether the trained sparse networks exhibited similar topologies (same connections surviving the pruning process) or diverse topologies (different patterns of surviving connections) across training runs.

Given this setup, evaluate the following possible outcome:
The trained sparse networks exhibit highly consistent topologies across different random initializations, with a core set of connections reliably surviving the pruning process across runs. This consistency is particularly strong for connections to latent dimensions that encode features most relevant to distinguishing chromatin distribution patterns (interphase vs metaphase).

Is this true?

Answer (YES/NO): NO